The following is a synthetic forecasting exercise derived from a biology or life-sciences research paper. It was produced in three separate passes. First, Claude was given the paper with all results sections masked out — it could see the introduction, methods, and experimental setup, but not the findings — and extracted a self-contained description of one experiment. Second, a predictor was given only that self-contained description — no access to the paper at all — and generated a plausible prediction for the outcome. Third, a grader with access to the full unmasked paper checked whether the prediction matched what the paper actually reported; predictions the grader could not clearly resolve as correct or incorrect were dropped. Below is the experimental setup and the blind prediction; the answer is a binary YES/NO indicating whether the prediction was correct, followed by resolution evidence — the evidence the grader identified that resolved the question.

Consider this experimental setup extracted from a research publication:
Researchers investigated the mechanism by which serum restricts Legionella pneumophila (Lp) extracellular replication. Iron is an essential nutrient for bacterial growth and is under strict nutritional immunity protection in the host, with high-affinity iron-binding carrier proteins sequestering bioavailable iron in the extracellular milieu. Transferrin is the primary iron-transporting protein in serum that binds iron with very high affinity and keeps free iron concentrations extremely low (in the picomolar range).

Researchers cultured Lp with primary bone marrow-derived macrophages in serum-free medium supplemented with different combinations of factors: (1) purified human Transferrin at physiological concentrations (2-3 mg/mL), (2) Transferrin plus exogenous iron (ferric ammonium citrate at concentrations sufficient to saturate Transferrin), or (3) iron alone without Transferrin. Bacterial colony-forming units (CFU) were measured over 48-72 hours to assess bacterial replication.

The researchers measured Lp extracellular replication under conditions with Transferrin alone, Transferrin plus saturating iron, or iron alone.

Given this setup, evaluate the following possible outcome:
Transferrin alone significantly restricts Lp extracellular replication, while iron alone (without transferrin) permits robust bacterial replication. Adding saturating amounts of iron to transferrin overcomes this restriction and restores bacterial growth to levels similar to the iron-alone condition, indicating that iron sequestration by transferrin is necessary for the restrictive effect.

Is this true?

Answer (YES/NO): YES